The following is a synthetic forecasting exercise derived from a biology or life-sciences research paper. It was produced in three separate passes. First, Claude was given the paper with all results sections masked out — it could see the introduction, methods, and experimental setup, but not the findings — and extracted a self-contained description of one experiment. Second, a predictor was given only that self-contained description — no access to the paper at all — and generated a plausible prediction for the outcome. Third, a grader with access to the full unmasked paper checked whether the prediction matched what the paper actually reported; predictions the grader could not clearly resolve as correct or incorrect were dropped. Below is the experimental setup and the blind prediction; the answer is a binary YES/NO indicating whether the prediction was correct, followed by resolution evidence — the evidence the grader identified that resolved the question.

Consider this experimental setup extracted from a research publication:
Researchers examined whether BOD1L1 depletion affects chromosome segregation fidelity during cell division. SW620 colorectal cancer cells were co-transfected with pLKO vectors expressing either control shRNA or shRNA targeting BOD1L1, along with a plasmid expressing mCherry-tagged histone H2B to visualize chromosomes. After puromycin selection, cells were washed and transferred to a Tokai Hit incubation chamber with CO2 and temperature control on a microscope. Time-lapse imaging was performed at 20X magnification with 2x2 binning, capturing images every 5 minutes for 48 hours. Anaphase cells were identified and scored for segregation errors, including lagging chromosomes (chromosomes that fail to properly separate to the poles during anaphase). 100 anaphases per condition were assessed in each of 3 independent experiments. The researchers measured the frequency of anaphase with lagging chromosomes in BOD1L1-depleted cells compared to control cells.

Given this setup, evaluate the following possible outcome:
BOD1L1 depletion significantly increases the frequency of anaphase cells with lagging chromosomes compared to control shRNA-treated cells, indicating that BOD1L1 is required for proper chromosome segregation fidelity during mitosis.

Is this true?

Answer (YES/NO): YES